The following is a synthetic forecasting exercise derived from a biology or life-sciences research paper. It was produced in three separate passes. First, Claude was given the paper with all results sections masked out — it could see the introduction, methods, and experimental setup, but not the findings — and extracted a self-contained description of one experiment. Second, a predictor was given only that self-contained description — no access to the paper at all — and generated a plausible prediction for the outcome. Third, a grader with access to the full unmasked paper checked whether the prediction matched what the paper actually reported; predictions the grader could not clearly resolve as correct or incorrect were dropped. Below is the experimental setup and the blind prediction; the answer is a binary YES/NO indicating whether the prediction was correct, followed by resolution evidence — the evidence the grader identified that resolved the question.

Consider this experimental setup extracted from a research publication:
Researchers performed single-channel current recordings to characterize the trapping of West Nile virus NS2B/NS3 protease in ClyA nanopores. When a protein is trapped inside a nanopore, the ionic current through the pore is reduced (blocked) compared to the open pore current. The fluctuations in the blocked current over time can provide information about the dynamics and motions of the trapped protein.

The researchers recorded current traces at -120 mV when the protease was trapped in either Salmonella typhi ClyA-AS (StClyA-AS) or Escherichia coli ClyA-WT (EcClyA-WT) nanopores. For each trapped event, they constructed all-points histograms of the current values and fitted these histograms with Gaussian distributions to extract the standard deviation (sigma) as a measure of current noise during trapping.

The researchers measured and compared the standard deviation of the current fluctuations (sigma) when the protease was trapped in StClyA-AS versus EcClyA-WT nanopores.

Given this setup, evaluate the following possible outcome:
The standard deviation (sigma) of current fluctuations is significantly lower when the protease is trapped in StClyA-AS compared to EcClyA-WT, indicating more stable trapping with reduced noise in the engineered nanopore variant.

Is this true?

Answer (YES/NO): NO